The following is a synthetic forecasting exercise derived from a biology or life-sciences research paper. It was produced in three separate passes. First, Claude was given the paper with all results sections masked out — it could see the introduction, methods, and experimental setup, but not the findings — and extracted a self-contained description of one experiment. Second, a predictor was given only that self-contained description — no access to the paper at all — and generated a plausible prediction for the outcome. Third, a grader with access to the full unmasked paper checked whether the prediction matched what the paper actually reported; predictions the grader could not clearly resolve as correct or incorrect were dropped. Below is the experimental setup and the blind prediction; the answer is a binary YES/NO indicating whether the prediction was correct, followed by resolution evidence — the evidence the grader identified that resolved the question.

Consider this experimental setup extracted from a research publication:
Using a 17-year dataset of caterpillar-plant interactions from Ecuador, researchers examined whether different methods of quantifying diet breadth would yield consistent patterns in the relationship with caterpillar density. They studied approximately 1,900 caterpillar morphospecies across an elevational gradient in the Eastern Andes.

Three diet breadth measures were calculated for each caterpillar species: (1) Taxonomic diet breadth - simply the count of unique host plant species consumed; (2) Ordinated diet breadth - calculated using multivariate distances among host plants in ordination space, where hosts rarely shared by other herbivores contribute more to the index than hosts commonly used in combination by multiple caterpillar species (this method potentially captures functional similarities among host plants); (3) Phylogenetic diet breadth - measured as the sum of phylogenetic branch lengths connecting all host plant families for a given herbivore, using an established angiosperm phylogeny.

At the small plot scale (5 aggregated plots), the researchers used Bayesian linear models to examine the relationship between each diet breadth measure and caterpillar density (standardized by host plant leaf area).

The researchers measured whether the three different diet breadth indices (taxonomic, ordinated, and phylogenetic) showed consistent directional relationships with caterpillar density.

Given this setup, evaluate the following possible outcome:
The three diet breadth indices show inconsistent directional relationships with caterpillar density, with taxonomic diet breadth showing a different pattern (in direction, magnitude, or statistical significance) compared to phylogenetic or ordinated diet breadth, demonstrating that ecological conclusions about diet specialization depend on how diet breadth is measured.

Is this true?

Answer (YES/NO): NO